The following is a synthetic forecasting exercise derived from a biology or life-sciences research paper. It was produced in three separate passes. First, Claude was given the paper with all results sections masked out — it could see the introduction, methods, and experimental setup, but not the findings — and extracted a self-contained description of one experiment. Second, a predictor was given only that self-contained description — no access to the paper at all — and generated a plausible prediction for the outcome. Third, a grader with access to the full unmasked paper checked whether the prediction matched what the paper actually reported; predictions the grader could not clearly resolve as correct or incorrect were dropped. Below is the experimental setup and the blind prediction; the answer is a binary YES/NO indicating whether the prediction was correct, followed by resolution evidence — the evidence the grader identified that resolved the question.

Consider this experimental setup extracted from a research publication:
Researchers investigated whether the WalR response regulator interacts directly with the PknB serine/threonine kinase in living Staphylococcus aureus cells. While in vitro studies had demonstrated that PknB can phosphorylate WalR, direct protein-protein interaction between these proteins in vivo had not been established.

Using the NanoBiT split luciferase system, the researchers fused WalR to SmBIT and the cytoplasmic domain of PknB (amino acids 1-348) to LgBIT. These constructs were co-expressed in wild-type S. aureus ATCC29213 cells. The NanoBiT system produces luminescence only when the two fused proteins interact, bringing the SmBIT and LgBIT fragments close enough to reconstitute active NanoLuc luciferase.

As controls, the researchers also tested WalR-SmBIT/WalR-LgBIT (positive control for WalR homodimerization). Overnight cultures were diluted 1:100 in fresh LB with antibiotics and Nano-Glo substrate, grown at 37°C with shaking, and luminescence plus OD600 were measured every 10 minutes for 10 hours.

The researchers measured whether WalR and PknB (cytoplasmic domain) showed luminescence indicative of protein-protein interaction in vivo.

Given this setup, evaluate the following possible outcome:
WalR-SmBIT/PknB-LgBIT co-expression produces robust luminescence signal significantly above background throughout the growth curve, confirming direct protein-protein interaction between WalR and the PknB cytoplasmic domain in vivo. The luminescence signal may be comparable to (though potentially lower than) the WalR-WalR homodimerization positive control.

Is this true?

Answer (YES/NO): NO